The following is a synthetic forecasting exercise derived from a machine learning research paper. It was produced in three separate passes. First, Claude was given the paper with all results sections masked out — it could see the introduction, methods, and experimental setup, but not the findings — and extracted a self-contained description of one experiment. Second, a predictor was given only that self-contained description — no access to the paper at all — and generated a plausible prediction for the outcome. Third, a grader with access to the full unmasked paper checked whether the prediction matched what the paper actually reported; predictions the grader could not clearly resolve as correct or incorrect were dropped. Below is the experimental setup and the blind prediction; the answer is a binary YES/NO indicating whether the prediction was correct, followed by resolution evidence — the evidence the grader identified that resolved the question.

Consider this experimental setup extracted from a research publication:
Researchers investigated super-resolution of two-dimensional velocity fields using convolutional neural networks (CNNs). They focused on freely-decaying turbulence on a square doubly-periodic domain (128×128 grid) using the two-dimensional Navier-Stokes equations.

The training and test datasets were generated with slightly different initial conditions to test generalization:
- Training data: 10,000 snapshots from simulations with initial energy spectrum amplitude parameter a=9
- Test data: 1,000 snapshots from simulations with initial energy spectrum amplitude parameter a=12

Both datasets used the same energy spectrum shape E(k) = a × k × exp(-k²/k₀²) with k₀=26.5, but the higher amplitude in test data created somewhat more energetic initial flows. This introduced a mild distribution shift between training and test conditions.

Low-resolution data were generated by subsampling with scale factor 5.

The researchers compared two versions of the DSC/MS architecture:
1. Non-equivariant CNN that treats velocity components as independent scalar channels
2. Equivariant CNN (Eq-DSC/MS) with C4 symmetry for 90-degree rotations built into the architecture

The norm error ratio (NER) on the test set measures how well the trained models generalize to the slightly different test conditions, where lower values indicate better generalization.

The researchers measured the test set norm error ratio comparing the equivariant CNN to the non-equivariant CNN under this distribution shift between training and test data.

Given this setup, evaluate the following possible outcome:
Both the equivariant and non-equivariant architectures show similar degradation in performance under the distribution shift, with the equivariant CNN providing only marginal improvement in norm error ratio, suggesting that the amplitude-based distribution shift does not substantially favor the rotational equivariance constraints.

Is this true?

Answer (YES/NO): NO